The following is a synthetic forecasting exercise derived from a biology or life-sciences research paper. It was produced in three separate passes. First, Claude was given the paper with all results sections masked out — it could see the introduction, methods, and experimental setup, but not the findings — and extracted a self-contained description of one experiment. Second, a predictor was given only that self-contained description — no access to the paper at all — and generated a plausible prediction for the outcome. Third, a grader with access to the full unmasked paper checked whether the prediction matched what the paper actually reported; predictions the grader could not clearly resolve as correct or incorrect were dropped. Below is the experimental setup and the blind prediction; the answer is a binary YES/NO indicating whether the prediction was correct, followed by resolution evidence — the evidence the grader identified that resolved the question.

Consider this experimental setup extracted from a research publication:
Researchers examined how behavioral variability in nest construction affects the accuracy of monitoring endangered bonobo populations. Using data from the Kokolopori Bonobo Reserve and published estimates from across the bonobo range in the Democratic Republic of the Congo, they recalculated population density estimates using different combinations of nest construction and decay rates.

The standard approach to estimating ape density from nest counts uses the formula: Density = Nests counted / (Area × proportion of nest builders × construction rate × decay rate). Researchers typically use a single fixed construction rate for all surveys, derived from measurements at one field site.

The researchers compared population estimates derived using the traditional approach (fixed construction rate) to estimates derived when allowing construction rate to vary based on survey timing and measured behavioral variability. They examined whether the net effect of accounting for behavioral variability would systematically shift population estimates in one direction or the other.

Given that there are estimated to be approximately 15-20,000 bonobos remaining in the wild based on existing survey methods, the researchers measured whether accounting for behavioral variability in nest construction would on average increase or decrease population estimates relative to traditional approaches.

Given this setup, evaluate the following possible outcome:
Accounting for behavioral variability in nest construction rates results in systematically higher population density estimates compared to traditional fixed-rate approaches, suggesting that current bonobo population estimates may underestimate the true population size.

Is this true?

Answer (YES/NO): NO